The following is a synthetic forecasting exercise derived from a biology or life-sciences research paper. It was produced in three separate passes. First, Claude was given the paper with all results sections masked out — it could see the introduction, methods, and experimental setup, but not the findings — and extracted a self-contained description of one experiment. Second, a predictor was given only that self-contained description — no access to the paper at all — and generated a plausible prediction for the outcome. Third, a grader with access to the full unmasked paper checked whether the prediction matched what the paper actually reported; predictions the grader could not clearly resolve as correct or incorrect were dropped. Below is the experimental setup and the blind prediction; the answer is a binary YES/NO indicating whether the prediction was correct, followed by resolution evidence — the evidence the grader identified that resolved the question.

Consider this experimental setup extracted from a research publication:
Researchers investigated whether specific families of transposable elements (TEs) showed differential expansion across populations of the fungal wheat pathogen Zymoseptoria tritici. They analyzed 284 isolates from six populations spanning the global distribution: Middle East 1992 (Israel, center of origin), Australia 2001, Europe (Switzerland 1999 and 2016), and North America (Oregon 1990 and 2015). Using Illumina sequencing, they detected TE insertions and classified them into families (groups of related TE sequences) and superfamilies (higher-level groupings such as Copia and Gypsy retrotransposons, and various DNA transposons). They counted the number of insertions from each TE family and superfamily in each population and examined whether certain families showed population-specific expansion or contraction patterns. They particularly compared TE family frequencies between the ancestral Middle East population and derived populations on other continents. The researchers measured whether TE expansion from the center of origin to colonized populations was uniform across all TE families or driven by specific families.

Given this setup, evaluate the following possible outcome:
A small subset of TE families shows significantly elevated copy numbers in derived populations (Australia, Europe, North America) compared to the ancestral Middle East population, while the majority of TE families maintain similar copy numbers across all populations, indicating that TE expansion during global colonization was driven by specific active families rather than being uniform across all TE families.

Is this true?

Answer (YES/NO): YES